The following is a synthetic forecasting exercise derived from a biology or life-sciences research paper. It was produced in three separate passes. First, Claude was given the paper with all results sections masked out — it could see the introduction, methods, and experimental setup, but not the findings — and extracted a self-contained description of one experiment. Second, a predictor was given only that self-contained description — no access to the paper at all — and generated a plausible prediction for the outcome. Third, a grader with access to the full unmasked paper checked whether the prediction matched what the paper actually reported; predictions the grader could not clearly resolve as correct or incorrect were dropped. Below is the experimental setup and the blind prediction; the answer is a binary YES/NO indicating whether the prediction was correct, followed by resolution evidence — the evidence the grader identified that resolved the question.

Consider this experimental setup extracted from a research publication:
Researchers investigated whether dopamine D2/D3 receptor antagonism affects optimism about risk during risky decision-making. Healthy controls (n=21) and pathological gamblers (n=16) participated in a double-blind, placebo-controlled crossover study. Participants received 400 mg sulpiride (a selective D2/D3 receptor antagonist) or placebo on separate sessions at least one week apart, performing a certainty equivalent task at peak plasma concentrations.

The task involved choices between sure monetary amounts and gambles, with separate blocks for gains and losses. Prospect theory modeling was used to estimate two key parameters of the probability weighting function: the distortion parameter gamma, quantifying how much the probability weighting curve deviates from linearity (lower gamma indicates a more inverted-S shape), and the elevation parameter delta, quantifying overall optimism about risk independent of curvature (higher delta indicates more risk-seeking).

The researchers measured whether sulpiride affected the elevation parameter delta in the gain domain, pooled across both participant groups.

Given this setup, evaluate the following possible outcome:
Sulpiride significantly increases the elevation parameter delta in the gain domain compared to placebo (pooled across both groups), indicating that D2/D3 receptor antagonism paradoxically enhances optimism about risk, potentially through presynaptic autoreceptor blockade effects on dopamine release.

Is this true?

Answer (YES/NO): NO